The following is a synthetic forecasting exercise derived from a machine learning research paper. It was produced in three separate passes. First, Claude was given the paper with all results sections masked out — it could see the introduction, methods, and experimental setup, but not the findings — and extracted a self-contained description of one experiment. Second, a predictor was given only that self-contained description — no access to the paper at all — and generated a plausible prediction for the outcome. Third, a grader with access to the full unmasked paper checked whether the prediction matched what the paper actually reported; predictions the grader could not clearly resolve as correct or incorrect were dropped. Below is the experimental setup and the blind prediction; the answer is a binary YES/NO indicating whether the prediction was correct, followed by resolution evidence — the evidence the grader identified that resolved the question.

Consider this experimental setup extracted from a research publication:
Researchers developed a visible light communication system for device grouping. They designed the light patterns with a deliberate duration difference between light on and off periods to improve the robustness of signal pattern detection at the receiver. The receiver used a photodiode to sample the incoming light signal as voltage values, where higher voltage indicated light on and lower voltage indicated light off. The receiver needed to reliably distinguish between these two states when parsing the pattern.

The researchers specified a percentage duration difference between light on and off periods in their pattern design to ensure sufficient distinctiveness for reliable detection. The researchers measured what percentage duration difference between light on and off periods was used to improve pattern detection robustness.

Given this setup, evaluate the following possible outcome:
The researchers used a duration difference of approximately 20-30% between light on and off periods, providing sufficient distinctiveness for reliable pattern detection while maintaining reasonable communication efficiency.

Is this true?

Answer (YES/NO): NO